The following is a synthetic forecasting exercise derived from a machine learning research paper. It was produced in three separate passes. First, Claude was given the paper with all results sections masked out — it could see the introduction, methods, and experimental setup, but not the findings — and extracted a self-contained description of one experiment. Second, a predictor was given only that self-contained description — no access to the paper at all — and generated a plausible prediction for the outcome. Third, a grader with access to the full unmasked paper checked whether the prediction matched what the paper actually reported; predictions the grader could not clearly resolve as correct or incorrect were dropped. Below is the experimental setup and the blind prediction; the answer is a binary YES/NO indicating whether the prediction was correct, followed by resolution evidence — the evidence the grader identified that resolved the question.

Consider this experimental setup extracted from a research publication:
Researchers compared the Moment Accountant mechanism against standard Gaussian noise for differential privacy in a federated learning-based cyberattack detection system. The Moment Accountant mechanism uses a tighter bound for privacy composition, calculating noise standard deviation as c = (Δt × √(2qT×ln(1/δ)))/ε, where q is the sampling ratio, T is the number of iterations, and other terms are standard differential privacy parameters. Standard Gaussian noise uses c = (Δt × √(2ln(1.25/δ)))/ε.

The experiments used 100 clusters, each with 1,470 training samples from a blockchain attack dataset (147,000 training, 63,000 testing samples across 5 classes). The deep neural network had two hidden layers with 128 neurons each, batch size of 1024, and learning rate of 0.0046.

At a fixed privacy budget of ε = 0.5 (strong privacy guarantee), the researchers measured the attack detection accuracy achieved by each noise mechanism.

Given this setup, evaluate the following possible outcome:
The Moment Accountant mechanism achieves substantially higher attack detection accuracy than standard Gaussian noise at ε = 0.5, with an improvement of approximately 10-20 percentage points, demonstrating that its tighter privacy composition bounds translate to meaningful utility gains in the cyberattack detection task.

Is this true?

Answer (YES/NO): NO